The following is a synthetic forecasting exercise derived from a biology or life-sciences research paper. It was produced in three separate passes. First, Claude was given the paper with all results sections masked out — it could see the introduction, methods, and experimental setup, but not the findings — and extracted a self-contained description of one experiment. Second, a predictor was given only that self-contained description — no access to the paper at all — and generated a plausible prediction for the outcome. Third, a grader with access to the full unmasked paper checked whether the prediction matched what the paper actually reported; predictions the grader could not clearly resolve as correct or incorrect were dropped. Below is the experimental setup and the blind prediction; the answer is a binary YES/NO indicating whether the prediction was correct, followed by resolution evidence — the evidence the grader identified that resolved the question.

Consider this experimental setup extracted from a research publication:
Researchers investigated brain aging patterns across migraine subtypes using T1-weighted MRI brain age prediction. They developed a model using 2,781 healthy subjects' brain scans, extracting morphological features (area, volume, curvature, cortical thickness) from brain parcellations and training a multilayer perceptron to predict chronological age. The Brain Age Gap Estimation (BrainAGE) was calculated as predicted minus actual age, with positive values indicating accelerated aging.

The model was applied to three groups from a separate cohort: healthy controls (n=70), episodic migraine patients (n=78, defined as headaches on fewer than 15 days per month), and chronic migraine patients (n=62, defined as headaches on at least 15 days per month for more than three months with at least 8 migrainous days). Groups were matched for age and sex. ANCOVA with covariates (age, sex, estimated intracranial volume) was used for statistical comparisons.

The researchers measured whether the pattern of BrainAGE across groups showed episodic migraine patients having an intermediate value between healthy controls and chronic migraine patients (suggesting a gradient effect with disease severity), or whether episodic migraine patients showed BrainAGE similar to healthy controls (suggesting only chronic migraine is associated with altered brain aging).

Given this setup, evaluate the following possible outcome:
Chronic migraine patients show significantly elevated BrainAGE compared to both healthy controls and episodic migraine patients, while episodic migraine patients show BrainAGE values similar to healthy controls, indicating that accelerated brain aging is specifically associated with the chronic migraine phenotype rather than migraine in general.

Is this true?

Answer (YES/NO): NO